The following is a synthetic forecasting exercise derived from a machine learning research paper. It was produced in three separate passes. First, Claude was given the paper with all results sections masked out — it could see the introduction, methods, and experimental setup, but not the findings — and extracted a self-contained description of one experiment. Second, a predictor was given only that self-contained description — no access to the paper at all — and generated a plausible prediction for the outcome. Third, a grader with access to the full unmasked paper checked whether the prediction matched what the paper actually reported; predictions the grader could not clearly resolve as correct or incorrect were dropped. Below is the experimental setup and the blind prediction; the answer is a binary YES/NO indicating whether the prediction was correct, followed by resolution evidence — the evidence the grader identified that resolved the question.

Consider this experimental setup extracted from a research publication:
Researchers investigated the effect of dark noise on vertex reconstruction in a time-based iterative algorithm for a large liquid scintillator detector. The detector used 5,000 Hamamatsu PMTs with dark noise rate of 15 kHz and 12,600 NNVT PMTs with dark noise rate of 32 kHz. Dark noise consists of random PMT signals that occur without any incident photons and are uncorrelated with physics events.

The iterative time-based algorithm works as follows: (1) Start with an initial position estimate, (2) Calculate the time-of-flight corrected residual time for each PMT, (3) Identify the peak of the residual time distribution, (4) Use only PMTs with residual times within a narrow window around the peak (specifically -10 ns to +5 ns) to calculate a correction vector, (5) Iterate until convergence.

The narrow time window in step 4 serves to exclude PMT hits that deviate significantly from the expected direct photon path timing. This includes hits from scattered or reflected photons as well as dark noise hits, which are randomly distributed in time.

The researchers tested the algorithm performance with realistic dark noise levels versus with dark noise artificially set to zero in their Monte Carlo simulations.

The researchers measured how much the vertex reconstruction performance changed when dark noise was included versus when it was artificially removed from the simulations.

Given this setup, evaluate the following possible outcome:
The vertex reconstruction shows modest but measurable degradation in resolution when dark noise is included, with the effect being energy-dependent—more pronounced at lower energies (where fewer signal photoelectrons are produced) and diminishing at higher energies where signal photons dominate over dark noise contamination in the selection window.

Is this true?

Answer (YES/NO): NO